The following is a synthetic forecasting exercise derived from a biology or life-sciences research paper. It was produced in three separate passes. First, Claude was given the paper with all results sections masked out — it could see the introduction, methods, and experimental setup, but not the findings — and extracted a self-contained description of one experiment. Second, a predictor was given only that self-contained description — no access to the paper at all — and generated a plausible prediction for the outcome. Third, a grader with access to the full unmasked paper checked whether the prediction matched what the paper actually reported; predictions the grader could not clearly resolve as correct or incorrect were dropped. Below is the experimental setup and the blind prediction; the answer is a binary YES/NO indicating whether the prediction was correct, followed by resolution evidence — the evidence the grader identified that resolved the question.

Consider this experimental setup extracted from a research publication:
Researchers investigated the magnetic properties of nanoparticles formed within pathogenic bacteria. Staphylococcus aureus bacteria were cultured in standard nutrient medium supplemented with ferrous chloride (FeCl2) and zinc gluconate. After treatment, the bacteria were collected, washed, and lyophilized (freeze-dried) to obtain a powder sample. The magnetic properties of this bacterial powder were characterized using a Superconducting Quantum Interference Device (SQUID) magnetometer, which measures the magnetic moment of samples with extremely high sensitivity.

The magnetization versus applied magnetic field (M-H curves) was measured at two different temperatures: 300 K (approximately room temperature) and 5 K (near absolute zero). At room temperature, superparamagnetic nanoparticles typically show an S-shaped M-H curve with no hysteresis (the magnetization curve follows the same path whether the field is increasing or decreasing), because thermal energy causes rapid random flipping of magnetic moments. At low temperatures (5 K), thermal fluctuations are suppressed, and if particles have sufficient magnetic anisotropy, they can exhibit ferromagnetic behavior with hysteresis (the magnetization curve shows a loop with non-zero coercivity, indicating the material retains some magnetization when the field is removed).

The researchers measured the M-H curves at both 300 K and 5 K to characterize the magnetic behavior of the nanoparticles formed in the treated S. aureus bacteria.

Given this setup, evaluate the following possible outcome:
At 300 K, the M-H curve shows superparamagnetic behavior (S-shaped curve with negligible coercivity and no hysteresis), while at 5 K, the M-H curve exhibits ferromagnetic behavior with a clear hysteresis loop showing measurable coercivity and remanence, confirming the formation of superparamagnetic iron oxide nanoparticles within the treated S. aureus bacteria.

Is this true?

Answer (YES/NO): NO